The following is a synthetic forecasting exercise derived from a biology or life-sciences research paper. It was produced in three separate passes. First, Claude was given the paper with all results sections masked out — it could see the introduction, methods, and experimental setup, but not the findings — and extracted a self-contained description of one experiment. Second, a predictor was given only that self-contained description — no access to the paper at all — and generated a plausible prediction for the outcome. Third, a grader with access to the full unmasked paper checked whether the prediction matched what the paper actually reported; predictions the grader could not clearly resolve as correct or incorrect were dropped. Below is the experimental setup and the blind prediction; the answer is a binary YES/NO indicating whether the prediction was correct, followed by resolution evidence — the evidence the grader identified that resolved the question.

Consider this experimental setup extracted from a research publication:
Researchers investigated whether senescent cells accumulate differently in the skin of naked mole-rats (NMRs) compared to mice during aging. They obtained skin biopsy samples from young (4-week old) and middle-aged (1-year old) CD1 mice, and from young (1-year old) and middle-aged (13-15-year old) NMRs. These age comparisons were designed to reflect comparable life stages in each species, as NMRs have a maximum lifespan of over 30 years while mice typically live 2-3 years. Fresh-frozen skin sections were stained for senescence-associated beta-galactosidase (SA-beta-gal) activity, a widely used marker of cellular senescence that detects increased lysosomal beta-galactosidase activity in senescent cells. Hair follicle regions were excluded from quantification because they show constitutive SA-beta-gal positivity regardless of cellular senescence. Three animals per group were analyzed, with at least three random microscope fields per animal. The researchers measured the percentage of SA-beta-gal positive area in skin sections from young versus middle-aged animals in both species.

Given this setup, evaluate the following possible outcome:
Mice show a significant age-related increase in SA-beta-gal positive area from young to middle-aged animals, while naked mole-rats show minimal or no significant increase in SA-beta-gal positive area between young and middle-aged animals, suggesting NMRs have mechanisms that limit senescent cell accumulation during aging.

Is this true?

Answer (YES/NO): YES